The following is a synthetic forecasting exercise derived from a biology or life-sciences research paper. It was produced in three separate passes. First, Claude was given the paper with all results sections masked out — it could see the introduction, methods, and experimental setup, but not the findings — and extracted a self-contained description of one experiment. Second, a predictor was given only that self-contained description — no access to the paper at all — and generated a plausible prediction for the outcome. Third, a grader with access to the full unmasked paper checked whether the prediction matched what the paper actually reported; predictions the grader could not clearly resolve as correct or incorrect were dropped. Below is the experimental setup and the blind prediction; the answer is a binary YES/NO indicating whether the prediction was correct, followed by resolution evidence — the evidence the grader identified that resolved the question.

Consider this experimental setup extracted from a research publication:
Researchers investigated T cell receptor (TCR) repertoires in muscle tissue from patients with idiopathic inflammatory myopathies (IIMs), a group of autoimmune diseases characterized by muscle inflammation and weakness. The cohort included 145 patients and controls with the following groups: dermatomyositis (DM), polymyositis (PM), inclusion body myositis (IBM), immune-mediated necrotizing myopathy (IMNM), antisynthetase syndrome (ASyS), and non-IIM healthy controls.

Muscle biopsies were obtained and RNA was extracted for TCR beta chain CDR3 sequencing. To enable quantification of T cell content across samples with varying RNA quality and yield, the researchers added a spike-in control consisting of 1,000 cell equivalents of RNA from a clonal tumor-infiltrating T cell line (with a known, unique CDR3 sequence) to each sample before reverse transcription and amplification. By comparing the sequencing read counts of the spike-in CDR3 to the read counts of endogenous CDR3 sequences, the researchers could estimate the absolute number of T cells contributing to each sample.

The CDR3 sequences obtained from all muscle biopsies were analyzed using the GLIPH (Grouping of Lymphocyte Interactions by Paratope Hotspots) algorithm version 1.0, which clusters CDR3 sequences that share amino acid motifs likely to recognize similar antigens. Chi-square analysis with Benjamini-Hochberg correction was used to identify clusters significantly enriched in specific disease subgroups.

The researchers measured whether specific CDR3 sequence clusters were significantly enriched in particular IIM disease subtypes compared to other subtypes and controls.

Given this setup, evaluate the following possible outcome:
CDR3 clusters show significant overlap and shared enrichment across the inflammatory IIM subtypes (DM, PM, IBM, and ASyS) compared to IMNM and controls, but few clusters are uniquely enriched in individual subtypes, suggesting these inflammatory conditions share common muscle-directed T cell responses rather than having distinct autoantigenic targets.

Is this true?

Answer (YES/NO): NO